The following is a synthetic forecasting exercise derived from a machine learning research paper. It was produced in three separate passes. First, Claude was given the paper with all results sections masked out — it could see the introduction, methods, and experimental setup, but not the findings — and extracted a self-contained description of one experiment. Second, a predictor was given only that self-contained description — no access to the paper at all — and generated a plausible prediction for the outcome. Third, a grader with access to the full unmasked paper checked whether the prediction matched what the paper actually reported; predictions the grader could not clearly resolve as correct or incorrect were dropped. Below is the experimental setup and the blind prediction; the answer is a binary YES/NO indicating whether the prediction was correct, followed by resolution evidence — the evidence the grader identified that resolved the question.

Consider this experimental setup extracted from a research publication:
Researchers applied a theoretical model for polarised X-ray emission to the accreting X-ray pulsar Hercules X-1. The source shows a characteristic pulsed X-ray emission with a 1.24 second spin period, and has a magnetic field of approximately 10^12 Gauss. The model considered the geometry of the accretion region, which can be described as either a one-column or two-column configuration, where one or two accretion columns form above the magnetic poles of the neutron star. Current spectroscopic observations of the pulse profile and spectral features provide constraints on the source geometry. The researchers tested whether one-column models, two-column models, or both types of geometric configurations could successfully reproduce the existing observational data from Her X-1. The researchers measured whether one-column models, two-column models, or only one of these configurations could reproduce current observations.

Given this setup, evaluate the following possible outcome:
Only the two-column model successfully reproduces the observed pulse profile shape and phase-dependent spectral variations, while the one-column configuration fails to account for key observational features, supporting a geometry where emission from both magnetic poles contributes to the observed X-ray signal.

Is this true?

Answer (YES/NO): NO